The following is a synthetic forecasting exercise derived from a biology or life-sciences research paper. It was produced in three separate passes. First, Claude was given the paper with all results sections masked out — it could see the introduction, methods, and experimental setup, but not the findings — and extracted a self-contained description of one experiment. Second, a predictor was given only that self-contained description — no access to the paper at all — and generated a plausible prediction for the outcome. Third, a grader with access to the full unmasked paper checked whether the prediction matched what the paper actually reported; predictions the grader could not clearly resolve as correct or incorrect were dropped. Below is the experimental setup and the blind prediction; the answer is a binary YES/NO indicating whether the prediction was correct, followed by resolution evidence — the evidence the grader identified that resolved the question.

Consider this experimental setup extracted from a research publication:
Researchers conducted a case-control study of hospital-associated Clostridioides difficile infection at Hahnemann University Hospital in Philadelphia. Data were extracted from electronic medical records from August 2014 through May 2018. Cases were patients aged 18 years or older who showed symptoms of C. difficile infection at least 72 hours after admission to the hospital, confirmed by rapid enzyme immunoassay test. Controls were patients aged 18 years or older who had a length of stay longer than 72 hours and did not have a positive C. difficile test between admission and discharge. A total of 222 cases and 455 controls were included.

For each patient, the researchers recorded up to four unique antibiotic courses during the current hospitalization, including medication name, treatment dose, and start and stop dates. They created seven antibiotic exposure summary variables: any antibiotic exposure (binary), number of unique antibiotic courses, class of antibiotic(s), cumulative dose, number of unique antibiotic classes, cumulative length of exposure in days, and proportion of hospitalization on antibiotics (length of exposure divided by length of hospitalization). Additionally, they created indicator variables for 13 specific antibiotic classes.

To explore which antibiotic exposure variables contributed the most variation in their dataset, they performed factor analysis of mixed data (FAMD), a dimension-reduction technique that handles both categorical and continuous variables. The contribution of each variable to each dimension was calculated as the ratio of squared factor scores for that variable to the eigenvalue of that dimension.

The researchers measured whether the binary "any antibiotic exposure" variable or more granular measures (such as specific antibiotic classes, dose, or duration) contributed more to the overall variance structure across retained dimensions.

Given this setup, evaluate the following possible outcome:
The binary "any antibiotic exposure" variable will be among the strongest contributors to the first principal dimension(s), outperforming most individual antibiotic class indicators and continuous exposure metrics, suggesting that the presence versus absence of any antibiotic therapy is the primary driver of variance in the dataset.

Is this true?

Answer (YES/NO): NO